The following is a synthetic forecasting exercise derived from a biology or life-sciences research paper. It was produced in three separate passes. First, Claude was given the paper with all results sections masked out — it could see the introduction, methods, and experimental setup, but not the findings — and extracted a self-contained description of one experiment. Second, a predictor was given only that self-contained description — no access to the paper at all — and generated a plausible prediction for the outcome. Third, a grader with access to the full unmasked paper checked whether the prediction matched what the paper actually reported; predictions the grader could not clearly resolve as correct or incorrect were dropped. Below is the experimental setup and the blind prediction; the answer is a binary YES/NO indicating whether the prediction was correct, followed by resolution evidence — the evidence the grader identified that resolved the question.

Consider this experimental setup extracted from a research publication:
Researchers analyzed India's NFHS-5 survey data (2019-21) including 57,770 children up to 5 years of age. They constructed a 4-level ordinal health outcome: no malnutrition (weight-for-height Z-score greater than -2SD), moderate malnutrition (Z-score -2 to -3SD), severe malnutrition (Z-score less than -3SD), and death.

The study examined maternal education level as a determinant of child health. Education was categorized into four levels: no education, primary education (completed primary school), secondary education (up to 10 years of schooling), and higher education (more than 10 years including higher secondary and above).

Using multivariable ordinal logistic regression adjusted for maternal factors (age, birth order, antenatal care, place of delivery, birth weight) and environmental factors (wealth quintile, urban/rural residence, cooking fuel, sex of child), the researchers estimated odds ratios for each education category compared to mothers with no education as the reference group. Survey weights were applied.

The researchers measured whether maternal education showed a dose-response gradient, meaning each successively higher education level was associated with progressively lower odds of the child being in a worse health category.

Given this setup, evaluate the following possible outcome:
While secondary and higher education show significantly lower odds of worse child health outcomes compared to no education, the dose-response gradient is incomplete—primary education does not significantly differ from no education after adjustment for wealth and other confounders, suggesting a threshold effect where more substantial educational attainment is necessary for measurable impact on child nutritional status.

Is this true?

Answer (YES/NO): NO